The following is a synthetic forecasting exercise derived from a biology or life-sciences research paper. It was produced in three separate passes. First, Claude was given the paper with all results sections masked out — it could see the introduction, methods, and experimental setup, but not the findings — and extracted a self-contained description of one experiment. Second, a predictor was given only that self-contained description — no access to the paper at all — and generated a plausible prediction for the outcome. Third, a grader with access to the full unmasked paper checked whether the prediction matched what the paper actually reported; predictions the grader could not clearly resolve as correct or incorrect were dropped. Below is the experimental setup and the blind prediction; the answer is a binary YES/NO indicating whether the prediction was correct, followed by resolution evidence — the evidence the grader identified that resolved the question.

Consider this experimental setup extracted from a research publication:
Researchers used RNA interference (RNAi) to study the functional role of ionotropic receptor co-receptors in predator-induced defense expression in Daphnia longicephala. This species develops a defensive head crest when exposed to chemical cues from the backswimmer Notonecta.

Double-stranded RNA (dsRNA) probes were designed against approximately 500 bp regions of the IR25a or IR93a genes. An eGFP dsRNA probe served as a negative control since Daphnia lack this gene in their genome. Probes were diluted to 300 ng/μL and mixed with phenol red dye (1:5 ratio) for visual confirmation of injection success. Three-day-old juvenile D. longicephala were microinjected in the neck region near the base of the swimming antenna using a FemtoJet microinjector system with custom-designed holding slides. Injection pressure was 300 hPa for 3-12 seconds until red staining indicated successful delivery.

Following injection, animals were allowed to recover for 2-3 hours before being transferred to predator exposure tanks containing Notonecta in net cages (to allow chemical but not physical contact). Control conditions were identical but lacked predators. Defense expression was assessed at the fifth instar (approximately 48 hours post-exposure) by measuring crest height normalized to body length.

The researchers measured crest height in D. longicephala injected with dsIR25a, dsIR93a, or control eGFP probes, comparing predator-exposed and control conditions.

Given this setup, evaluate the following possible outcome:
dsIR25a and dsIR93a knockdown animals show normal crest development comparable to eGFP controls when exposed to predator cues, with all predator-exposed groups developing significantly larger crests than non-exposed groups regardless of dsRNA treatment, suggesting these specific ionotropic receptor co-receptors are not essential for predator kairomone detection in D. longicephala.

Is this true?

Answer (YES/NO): NO